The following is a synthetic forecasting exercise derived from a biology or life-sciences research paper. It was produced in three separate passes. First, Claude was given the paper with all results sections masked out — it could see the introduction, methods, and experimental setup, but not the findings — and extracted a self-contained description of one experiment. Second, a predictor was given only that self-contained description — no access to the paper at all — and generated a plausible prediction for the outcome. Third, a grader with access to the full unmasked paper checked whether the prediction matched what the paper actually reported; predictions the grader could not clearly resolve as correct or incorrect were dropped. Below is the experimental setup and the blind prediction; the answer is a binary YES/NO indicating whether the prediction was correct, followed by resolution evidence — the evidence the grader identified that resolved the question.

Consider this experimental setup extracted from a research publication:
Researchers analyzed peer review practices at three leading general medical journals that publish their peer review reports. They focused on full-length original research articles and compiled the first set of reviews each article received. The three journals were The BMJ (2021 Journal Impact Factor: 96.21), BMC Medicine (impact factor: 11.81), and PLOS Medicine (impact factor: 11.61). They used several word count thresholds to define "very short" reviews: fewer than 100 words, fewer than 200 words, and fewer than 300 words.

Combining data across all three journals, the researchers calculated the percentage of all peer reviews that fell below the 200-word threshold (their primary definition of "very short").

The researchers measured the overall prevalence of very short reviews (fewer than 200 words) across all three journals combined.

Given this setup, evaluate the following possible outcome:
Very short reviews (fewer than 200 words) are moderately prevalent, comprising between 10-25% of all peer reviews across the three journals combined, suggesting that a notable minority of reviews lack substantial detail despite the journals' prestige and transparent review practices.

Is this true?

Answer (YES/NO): YES